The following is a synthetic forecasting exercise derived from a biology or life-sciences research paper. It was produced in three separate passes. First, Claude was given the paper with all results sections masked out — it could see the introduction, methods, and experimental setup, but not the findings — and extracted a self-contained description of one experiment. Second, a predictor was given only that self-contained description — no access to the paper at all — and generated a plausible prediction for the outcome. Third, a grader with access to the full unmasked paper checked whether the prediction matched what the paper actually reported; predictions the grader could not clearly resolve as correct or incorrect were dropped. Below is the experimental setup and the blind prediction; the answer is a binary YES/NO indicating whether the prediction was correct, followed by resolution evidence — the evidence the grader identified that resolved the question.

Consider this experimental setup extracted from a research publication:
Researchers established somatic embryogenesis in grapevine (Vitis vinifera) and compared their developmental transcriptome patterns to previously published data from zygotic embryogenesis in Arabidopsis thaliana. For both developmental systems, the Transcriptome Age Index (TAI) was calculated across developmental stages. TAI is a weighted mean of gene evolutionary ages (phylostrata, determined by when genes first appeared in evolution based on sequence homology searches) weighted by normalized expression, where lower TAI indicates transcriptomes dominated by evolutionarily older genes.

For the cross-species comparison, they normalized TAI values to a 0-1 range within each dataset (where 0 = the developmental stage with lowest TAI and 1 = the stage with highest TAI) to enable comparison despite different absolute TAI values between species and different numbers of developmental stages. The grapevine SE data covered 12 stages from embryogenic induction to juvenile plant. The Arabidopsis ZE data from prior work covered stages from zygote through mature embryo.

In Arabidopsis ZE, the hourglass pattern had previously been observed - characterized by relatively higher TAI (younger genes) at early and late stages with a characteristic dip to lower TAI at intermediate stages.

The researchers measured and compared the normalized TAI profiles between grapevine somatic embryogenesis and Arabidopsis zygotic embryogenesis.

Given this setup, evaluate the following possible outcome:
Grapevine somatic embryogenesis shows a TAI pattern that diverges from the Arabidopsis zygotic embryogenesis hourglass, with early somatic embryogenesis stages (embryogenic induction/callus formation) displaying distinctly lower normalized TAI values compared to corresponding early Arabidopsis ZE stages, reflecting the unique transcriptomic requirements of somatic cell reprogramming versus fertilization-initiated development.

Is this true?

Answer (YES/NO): NO